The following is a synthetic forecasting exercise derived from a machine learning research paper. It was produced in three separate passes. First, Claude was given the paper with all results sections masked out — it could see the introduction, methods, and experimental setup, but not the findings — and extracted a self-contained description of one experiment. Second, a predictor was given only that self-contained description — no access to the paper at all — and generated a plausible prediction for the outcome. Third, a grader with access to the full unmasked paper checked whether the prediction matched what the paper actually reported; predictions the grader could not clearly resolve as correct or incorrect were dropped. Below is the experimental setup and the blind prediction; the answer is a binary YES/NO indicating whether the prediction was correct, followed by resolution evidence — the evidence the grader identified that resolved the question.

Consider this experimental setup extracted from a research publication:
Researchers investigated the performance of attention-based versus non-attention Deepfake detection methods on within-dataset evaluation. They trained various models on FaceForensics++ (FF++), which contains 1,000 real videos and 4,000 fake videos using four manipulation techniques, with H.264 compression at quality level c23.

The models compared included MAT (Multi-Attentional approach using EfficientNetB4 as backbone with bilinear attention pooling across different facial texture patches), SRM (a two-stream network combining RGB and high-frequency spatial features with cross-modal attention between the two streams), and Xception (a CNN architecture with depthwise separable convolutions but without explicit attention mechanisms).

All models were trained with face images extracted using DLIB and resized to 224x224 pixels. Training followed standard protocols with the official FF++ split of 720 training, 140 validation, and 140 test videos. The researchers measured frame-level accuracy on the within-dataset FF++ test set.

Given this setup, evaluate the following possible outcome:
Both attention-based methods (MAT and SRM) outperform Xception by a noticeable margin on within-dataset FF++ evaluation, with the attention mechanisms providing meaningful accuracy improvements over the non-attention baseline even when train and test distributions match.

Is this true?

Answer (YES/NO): NO